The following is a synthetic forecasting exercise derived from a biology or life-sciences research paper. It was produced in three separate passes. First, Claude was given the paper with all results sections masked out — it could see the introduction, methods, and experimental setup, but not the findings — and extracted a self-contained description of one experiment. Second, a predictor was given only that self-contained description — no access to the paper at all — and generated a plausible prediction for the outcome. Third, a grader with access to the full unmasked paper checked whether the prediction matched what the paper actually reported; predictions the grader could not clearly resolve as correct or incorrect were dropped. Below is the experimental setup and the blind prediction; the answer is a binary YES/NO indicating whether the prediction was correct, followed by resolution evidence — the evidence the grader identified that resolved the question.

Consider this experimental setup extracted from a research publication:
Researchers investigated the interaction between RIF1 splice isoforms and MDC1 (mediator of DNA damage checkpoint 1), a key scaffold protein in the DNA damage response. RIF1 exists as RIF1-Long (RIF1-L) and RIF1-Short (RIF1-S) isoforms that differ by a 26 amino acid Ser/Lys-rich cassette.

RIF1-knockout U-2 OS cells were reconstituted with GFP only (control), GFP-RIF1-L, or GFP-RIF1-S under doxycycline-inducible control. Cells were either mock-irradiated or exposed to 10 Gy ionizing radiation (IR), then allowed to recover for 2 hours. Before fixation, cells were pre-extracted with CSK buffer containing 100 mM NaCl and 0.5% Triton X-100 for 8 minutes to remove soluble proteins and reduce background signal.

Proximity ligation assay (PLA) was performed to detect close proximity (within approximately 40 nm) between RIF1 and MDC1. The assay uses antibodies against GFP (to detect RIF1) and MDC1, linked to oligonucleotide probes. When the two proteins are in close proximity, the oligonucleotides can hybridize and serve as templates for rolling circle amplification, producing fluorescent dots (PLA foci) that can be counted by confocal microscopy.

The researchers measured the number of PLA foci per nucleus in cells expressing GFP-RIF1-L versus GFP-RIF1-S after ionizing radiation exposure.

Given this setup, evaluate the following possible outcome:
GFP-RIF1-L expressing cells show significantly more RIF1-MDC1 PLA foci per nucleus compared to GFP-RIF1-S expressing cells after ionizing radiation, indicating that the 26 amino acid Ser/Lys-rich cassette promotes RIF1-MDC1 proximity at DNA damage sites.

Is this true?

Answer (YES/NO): YES